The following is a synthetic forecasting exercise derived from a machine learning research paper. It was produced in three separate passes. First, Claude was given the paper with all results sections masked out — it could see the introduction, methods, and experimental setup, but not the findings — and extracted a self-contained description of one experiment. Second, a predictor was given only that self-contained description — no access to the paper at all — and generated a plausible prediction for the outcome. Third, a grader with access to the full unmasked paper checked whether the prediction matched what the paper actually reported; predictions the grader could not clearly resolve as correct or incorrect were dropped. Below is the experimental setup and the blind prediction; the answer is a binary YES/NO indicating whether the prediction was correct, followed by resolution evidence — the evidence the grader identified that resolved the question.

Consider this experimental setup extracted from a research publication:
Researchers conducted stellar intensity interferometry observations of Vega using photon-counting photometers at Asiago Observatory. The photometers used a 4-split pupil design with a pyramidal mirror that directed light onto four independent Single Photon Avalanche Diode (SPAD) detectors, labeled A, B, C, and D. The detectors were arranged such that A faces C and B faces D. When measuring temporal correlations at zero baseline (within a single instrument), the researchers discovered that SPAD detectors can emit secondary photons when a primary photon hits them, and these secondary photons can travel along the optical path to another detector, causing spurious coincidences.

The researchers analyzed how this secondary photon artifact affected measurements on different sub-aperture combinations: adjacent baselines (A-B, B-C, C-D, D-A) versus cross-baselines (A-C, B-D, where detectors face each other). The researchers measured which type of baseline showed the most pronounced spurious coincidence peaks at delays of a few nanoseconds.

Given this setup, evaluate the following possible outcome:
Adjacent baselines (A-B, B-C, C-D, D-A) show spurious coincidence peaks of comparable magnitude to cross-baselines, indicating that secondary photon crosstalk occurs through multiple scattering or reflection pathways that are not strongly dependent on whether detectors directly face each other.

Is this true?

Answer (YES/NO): NO